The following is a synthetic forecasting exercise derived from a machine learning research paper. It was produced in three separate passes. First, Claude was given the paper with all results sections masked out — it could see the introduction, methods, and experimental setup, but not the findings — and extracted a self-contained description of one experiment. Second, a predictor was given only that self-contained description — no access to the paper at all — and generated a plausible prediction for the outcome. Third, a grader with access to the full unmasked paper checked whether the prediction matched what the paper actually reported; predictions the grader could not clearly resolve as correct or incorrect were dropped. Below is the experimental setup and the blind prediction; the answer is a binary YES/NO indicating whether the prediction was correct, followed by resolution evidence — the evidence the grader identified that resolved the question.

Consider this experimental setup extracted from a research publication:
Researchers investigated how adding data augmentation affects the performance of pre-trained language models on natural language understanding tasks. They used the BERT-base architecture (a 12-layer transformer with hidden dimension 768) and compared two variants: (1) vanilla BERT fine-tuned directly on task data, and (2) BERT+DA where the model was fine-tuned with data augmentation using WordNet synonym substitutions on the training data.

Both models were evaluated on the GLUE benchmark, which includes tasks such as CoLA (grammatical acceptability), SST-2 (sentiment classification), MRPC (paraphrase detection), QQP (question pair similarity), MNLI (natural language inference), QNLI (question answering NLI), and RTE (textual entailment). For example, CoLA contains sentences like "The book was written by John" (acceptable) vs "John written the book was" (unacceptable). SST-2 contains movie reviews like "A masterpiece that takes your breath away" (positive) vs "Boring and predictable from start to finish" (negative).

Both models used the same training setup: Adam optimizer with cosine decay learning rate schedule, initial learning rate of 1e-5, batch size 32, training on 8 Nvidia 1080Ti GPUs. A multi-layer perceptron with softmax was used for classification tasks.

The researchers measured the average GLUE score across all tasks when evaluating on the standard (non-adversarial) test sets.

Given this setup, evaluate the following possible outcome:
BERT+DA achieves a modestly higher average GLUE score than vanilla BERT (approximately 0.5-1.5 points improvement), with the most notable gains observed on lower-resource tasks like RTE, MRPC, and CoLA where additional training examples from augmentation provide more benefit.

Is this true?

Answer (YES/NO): NO